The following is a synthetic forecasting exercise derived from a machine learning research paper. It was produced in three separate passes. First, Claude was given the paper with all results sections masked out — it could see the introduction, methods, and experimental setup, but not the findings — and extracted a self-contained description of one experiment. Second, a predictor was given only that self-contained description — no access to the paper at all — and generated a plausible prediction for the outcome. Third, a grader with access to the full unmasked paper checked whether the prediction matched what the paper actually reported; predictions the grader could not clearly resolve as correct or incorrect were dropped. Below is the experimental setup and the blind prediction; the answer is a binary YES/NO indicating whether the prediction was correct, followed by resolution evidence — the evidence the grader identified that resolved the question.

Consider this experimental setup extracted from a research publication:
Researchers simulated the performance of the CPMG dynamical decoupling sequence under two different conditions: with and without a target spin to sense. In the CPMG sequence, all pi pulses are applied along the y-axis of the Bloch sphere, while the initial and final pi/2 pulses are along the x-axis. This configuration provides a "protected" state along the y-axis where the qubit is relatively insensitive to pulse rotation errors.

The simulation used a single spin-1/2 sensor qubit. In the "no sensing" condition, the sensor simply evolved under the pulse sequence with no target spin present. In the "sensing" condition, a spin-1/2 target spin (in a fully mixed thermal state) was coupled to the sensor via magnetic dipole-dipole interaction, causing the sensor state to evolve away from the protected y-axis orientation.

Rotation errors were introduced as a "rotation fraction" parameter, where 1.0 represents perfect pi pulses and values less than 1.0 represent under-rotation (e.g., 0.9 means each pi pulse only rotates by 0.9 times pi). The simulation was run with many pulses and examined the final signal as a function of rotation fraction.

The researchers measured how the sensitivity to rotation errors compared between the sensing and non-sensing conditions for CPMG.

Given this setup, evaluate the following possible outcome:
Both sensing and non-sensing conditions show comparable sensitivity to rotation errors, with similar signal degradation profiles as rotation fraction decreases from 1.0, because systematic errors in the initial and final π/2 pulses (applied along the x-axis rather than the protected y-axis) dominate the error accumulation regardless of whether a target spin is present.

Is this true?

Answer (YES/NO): NO